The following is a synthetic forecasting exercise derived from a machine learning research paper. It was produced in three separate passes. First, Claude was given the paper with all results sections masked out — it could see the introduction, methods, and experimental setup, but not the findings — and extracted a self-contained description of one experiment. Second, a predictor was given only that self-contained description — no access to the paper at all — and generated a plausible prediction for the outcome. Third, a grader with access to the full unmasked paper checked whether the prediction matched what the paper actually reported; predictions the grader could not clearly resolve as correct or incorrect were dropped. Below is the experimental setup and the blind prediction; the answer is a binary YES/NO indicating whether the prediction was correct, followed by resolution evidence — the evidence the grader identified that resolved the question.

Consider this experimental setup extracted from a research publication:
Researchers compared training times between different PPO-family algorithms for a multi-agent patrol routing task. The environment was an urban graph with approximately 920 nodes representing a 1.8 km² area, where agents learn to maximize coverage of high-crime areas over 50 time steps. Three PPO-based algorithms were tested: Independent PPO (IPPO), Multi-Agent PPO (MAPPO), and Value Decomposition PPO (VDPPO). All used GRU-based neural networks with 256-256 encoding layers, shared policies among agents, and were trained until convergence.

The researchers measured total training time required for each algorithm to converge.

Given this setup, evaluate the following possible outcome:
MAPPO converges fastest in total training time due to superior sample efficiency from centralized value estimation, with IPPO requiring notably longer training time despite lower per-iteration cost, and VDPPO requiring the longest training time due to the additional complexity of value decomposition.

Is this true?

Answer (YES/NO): NO